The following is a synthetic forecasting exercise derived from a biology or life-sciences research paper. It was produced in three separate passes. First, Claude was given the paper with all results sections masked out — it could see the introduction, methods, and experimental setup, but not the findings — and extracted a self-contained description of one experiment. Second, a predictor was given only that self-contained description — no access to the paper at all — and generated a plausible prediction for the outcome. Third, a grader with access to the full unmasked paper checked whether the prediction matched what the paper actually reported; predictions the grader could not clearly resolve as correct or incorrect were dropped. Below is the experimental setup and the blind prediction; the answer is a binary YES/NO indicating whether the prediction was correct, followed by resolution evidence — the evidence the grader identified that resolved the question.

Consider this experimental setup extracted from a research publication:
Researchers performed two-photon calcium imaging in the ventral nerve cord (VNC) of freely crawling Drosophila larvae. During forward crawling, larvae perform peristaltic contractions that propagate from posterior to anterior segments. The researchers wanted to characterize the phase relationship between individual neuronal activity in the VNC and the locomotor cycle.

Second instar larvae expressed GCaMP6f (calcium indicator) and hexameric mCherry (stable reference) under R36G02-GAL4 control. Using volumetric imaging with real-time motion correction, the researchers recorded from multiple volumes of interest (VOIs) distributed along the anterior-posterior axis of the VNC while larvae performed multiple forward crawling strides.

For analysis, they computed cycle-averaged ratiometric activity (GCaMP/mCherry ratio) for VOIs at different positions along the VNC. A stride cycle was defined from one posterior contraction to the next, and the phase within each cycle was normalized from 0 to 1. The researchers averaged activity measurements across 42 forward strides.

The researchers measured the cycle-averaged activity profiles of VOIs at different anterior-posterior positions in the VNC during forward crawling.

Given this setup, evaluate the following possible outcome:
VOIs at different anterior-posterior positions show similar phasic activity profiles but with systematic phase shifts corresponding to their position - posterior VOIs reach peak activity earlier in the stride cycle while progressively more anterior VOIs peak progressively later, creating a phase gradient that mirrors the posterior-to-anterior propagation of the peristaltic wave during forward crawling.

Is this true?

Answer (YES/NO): YES